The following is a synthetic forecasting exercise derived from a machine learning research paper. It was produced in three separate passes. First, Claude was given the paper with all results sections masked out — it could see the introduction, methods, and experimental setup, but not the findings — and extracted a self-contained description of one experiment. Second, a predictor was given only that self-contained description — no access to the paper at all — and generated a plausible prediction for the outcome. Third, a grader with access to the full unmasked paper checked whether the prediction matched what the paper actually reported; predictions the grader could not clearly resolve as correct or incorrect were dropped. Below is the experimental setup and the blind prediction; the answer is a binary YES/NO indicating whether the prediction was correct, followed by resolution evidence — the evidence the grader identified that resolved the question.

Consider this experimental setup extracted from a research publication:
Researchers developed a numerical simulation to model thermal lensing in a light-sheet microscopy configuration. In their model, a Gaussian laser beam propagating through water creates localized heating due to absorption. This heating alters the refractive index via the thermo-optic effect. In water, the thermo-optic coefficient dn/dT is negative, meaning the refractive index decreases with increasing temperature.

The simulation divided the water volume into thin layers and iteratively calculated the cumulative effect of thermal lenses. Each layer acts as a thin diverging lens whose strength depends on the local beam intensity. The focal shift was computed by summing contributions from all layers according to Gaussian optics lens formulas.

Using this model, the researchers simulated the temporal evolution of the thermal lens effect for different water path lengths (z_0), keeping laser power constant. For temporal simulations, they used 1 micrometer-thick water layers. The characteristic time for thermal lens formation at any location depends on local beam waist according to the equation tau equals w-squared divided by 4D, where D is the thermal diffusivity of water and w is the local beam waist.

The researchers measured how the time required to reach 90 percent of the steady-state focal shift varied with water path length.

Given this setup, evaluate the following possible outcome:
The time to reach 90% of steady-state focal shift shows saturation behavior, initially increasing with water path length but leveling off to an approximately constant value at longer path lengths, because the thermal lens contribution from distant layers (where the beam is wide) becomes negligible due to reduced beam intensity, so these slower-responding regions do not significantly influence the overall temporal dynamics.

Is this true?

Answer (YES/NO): NO